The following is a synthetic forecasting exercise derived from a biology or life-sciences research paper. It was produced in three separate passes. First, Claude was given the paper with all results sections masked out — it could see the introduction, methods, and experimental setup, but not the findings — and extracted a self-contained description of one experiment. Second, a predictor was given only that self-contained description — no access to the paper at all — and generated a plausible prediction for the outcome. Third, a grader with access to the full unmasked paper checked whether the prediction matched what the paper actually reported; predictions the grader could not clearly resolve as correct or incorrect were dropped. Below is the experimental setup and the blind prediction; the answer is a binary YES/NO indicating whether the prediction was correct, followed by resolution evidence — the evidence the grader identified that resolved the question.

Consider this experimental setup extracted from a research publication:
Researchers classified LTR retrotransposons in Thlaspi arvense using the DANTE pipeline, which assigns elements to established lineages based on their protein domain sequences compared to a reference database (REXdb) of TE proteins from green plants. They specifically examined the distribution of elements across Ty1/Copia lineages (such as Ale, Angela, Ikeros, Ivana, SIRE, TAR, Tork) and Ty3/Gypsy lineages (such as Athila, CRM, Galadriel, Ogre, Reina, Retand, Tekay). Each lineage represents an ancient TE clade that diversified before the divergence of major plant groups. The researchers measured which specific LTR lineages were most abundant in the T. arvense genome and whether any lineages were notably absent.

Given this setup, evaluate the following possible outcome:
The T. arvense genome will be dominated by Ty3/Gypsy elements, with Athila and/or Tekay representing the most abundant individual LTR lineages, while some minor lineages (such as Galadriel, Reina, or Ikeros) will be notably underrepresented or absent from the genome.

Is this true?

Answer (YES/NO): YES